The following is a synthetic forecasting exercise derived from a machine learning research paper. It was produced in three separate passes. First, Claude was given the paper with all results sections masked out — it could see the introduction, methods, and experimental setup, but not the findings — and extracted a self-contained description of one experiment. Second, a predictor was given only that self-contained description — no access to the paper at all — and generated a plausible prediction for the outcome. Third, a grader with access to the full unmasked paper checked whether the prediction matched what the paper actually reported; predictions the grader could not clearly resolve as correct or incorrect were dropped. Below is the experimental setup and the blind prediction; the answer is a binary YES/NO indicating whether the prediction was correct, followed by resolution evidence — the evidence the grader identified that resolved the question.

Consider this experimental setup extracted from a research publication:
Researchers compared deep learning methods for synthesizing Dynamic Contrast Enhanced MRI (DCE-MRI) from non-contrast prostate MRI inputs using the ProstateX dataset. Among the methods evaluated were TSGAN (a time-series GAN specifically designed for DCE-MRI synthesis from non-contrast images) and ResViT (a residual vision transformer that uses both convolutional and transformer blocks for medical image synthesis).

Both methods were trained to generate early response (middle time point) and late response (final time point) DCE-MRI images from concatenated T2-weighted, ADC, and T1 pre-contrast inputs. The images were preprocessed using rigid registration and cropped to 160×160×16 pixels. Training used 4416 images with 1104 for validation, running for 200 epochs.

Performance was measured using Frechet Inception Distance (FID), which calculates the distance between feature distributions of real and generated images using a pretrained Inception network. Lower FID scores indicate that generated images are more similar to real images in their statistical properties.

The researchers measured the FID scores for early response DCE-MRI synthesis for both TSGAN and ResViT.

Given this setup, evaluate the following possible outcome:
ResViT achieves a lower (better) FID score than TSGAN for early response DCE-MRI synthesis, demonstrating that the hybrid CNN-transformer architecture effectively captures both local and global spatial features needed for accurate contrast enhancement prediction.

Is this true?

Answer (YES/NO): NO